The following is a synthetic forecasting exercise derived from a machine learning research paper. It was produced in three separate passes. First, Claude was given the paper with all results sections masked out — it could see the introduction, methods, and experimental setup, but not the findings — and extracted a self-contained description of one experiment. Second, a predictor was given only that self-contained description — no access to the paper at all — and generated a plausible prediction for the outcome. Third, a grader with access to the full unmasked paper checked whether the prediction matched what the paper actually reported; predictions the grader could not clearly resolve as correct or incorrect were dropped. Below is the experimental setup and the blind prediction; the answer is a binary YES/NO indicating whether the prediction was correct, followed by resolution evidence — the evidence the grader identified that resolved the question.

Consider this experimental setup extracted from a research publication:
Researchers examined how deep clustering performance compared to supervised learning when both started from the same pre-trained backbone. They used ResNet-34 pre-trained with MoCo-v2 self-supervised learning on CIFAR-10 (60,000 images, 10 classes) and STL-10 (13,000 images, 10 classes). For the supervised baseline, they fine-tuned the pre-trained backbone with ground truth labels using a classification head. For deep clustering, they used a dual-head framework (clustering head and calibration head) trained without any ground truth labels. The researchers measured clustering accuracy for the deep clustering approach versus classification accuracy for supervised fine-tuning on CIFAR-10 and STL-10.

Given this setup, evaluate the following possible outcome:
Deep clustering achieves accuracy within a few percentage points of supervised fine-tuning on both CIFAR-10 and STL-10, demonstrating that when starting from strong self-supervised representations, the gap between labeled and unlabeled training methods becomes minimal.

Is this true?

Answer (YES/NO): NO